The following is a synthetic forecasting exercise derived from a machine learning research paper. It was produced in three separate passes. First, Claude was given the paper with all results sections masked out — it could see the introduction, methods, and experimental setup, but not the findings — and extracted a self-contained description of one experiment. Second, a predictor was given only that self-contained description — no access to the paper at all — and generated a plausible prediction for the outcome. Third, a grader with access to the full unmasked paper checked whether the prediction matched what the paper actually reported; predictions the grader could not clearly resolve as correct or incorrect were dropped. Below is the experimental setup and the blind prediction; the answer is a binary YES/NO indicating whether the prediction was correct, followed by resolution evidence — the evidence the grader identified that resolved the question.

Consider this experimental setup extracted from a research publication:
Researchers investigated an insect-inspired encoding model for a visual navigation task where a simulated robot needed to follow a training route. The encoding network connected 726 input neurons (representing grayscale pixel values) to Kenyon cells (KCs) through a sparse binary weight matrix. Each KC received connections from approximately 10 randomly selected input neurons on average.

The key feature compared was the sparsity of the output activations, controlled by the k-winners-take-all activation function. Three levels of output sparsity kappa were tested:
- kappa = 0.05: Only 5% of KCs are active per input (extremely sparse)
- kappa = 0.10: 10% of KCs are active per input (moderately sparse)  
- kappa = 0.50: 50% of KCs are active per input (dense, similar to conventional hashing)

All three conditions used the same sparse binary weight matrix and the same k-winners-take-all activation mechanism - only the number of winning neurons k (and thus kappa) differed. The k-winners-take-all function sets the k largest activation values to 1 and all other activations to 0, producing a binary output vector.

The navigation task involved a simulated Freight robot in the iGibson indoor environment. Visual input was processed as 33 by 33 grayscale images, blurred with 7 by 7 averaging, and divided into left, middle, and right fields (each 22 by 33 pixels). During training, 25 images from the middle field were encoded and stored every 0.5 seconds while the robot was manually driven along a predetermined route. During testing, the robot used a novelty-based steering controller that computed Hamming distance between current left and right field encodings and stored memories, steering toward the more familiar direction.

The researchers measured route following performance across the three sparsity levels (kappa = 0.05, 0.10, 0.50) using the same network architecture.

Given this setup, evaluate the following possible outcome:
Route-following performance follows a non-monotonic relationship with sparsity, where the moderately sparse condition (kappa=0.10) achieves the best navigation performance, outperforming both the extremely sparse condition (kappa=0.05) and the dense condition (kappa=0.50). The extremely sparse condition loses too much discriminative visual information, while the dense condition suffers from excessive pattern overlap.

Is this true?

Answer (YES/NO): NO